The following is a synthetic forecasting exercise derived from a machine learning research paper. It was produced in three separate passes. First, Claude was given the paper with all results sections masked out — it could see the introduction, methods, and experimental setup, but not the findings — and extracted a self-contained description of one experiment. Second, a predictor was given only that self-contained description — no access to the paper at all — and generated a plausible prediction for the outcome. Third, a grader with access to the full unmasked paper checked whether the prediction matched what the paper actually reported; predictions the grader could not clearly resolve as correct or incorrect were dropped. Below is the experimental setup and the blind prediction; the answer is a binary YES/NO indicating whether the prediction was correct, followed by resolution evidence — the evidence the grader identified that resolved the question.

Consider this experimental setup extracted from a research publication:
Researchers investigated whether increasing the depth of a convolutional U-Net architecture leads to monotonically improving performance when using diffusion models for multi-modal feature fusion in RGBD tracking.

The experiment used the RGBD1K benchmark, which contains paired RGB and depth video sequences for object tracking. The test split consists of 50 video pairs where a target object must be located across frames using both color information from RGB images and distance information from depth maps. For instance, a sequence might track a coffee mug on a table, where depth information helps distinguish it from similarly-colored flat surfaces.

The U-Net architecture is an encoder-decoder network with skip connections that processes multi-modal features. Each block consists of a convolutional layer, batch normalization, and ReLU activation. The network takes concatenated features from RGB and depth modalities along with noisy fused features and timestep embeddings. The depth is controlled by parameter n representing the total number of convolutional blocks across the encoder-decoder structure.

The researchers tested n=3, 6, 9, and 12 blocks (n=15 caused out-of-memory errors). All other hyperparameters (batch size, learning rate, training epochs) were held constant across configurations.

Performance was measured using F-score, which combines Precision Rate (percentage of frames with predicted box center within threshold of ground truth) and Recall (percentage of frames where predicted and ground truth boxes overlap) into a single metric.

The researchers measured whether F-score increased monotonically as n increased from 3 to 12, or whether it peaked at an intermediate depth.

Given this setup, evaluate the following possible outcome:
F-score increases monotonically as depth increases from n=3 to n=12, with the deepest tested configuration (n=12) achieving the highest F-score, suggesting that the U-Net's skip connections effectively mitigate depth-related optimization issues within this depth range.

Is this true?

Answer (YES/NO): NO